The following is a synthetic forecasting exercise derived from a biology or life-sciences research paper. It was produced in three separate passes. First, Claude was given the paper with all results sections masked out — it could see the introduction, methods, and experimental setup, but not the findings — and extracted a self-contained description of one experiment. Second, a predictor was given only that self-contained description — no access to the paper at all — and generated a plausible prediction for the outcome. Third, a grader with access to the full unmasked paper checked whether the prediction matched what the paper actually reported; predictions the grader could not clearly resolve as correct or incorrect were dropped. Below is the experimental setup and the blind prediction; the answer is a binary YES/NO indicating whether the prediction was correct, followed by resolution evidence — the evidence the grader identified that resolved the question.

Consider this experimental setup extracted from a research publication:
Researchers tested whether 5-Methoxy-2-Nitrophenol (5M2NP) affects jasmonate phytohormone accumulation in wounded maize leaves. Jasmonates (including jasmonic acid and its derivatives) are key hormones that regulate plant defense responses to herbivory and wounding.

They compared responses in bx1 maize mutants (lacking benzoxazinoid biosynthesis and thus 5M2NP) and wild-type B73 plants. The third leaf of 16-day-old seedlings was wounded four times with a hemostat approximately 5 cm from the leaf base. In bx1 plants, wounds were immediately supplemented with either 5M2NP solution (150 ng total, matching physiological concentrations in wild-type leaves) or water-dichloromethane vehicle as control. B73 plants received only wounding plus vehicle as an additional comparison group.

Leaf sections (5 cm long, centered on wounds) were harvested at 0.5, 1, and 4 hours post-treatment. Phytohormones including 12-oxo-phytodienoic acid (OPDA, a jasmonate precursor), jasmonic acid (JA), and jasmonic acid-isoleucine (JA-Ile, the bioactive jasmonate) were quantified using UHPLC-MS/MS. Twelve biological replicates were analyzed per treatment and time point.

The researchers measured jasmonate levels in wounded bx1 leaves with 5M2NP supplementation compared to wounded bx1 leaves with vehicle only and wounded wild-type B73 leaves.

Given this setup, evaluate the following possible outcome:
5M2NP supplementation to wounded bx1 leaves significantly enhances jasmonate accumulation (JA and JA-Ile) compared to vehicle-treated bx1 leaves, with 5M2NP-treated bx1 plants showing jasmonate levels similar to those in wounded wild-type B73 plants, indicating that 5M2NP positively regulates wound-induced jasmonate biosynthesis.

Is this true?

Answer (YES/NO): NO